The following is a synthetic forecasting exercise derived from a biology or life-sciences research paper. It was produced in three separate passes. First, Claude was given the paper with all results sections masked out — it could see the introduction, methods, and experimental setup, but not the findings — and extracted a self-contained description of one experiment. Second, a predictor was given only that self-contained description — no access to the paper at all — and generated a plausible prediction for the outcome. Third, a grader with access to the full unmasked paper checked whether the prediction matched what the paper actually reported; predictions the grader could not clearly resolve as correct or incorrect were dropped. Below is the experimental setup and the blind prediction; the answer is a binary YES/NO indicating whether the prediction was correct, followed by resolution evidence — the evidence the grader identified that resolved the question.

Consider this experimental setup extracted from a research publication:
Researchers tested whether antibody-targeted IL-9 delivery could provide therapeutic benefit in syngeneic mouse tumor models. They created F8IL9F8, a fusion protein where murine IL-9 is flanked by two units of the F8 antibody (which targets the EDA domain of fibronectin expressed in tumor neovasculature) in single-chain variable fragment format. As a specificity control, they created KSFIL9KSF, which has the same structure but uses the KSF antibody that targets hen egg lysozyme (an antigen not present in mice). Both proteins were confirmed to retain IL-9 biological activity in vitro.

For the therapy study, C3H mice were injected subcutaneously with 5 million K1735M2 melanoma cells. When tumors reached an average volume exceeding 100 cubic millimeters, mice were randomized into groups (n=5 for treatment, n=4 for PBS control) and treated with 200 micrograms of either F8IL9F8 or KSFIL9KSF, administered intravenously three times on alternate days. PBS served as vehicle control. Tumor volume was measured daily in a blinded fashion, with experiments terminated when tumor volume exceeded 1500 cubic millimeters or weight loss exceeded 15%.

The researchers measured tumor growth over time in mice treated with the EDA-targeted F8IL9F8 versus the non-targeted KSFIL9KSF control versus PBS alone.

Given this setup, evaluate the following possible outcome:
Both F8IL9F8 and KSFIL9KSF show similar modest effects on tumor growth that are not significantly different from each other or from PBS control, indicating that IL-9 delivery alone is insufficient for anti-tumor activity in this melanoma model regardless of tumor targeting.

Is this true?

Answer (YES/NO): NO